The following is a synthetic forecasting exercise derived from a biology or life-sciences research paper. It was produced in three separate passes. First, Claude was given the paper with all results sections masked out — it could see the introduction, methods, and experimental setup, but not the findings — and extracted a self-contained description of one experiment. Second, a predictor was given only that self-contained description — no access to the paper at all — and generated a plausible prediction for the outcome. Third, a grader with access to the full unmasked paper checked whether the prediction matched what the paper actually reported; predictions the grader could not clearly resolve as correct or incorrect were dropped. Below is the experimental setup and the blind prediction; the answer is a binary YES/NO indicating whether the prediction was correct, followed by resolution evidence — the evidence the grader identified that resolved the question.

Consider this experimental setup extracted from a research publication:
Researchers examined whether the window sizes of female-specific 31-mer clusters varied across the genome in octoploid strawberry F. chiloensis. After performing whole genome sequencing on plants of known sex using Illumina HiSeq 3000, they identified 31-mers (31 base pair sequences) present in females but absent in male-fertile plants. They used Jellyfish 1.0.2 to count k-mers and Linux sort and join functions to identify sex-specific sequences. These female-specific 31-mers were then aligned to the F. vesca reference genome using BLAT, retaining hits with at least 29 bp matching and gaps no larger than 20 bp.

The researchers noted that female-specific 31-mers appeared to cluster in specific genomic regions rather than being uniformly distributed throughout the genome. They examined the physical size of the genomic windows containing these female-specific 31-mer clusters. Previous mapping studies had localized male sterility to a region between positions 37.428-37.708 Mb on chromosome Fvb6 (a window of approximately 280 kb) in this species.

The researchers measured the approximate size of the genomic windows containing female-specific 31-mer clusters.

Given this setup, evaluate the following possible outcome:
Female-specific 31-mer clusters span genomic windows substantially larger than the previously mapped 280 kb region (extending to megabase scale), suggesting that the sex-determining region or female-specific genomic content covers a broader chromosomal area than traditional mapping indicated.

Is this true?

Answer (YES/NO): NO